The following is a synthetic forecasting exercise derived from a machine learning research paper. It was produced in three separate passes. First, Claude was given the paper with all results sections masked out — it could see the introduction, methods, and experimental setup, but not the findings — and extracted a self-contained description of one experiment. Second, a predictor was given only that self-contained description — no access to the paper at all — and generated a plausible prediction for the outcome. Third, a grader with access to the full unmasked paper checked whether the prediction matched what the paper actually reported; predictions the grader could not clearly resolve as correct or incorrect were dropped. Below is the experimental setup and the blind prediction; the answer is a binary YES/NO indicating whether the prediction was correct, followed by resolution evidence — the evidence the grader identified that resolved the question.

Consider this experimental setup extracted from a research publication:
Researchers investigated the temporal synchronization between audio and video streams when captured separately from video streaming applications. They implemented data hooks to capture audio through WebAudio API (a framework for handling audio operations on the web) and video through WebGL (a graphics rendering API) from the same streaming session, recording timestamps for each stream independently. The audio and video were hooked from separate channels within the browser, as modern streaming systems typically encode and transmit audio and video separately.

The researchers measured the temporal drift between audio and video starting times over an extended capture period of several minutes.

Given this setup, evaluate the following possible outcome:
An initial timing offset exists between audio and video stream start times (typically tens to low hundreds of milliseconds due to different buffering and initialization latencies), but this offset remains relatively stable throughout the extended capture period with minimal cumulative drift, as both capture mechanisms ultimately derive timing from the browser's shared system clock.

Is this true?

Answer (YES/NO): NO